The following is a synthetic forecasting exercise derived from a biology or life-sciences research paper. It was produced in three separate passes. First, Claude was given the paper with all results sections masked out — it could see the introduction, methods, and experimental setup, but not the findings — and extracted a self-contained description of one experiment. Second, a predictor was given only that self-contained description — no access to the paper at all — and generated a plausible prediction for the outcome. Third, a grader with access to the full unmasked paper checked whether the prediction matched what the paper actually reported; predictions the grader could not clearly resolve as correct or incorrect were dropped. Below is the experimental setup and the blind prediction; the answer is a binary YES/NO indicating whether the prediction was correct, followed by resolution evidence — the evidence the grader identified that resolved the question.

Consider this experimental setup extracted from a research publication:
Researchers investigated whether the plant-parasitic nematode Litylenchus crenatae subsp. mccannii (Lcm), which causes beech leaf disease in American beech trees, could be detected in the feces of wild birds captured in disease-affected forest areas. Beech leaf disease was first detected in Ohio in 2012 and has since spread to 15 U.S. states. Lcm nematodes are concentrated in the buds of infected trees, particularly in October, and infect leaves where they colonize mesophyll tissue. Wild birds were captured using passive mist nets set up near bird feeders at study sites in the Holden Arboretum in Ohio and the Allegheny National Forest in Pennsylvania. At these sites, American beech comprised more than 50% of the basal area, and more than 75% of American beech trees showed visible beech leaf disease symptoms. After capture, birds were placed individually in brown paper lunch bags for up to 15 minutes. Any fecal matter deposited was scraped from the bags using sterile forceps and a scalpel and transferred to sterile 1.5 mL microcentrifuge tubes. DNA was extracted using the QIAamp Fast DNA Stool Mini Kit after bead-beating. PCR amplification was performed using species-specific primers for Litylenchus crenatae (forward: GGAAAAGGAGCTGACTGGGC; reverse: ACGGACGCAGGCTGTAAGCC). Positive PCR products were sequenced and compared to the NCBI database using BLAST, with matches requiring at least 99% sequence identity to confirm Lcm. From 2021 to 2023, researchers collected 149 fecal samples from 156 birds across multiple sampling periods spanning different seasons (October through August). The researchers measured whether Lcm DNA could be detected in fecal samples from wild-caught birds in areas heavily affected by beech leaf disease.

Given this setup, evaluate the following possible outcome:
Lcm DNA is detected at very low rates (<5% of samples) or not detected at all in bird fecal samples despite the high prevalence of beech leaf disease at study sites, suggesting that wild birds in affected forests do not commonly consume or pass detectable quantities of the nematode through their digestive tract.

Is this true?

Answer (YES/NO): NO